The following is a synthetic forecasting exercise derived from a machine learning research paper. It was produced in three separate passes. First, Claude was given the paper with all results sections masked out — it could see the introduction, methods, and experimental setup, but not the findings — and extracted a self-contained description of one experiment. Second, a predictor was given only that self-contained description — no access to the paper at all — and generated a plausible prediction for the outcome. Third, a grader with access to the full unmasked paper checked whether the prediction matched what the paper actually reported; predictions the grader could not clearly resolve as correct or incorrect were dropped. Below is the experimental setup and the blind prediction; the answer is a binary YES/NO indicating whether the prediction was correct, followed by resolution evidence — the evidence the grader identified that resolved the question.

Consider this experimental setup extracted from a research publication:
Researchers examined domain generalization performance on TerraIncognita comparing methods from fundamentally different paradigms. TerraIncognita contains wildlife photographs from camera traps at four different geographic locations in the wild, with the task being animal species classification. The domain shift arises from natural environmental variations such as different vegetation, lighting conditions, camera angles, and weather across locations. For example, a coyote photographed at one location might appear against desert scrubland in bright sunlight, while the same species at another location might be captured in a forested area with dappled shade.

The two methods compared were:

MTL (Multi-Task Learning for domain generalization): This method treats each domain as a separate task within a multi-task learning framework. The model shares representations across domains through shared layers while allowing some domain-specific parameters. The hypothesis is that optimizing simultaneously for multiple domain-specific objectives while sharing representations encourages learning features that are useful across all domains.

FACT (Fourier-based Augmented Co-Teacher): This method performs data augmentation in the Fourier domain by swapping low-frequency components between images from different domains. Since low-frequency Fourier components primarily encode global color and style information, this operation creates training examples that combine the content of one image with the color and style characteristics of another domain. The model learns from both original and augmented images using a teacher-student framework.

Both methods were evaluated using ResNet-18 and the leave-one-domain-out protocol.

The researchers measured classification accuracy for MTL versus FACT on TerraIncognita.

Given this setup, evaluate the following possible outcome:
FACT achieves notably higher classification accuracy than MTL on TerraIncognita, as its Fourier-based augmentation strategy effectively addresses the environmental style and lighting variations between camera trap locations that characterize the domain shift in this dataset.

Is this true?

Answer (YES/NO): YES